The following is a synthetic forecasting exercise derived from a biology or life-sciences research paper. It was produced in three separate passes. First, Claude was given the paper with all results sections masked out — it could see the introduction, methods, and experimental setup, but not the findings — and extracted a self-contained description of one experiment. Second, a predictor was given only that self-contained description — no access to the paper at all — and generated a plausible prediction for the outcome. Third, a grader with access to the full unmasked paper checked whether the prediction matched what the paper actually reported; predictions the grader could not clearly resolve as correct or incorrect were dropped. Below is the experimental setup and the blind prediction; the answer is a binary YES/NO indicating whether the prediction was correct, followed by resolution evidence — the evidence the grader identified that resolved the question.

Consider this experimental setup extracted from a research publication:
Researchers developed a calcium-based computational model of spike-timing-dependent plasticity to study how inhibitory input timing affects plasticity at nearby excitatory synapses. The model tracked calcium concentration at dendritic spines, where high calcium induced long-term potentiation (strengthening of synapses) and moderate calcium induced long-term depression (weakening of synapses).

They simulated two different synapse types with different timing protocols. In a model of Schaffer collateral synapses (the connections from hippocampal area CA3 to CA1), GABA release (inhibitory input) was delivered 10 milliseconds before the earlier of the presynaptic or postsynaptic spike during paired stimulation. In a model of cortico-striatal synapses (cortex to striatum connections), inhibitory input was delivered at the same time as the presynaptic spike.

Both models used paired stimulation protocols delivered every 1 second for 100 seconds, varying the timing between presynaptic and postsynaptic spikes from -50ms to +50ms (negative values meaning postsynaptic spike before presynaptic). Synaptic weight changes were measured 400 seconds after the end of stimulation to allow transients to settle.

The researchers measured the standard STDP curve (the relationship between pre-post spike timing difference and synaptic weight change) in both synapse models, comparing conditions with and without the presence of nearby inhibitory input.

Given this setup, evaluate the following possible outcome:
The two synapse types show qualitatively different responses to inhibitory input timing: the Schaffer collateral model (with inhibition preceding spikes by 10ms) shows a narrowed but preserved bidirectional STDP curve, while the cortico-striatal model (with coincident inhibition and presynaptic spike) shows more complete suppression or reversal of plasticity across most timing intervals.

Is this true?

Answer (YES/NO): NO